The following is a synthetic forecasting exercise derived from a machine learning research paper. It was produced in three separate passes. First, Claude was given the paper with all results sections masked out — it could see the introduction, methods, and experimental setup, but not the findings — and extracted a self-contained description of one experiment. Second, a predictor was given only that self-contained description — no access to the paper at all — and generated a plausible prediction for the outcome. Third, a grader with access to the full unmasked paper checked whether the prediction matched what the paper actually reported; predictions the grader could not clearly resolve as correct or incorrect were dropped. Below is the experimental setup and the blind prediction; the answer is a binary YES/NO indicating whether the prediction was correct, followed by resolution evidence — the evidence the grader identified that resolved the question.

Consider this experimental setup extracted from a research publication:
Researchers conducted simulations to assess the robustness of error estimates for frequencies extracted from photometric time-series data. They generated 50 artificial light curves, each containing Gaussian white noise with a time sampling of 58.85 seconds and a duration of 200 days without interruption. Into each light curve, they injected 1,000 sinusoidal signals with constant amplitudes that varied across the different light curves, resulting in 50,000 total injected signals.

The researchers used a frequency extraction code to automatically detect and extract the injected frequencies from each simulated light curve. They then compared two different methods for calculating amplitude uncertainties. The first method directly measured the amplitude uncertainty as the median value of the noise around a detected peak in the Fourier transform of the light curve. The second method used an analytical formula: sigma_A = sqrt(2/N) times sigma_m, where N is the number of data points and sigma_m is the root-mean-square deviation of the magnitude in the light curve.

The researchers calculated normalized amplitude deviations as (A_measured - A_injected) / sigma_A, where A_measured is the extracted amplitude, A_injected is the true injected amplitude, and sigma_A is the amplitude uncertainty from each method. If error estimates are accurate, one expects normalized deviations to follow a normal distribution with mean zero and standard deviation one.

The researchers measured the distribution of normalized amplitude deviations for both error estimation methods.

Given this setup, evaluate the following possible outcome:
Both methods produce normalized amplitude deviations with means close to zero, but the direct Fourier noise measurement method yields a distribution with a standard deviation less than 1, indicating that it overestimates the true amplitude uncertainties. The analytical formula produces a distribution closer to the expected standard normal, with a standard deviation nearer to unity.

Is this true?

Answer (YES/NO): YES